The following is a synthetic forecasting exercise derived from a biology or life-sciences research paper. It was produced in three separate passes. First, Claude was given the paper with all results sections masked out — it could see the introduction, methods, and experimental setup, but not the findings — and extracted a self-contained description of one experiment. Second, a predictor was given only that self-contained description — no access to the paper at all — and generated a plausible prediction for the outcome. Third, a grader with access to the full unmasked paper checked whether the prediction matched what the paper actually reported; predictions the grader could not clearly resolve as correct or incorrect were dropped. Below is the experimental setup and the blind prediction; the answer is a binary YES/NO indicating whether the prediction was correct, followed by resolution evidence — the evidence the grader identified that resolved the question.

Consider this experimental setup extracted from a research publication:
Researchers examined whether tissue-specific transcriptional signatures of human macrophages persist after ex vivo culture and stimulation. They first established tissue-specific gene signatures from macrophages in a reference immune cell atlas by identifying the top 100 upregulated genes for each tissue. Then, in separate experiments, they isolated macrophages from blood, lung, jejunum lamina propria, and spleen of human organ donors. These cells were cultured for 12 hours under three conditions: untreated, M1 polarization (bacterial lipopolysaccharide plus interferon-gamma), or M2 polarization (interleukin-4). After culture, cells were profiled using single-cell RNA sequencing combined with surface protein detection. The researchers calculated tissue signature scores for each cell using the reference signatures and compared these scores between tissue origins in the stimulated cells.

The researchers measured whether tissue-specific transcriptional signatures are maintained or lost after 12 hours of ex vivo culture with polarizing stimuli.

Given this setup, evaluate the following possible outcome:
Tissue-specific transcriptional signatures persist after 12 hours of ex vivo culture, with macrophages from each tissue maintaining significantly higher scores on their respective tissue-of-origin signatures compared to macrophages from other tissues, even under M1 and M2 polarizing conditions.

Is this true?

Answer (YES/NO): YES